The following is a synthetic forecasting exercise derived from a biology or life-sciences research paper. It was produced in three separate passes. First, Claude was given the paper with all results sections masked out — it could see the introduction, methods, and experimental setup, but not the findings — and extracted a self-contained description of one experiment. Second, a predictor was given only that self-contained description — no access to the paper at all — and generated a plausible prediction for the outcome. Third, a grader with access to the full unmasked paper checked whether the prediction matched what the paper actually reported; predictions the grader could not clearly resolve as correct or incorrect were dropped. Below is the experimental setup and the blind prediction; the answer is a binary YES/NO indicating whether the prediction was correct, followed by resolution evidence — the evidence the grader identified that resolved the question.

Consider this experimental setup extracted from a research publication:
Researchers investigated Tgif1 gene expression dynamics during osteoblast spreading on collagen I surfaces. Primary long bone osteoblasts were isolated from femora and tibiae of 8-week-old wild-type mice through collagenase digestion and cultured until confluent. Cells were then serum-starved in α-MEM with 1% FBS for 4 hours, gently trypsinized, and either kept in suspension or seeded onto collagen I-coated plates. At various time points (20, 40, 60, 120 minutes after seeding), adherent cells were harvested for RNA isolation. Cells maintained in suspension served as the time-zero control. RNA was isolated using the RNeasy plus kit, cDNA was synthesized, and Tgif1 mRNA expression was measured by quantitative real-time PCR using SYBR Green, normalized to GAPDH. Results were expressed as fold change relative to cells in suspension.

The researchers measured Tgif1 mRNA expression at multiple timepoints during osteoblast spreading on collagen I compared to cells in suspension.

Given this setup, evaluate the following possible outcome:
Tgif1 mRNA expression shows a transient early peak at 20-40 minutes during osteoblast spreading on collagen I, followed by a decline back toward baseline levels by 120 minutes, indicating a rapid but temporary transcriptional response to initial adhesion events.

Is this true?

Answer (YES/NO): NO